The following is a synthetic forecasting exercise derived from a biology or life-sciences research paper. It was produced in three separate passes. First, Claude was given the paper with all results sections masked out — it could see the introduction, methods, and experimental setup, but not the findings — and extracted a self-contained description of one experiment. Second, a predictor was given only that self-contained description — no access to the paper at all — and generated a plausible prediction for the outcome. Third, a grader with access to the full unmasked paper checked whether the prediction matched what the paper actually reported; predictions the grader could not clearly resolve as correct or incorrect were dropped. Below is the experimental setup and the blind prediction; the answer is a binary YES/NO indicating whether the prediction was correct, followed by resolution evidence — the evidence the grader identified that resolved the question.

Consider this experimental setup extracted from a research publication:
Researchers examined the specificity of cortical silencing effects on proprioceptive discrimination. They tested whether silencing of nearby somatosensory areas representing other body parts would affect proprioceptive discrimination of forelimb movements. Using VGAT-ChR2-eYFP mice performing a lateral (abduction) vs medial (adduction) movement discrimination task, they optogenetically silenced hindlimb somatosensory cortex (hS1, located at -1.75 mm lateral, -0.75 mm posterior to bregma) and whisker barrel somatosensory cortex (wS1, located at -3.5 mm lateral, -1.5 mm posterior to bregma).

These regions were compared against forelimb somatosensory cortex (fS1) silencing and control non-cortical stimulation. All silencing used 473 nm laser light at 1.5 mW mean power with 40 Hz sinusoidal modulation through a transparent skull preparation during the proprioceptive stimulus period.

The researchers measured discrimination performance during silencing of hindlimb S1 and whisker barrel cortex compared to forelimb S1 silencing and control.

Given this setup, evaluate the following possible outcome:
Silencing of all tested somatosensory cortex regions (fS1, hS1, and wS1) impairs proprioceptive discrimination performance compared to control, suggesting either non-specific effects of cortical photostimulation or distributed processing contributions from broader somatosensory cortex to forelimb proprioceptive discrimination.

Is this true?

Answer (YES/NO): NO